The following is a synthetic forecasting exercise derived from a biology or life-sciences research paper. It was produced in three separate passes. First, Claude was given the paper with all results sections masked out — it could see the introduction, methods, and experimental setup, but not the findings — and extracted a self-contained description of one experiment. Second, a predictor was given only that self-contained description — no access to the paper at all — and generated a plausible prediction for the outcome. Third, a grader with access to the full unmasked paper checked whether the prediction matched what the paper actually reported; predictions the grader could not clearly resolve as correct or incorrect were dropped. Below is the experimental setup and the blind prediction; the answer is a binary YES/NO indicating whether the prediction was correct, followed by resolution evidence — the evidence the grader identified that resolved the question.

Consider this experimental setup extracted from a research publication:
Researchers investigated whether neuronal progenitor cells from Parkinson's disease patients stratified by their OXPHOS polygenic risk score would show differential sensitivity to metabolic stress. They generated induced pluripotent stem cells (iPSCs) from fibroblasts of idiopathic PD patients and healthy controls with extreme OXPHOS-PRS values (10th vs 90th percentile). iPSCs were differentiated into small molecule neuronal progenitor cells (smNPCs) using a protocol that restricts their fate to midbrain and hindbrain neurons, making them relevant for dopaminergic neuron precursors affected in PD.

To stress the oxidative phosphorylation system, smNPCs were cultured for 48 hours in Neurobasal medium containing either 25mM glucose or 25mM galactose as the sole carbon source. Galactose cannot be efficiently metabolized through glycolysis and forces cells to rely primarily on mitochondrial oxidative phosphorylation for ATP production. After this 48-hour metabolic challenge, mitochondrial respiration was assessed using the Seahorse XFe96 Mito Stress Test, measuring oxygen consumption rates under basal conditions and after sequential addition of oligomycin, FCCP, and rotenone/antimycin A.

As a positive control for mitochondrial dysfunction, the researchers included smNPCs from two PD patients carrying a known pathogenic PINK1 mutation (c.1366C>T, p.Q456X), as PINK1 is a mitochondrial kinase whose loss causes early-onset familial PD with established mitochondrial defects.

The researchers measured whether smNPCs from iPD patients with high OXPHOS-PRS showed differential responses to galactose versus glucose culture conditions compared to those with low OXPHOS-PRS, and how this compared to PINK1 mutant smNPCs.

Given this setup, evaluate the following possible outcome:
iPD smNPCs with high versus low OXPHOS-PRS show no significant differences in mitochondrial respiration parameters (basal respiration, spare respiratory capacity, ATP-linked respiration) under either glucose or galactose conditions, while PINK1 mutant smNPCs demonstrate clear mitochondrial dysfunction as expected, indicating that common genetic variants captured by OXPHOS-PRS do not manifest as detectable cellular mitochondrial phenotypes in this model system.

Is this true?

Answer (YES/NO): NO